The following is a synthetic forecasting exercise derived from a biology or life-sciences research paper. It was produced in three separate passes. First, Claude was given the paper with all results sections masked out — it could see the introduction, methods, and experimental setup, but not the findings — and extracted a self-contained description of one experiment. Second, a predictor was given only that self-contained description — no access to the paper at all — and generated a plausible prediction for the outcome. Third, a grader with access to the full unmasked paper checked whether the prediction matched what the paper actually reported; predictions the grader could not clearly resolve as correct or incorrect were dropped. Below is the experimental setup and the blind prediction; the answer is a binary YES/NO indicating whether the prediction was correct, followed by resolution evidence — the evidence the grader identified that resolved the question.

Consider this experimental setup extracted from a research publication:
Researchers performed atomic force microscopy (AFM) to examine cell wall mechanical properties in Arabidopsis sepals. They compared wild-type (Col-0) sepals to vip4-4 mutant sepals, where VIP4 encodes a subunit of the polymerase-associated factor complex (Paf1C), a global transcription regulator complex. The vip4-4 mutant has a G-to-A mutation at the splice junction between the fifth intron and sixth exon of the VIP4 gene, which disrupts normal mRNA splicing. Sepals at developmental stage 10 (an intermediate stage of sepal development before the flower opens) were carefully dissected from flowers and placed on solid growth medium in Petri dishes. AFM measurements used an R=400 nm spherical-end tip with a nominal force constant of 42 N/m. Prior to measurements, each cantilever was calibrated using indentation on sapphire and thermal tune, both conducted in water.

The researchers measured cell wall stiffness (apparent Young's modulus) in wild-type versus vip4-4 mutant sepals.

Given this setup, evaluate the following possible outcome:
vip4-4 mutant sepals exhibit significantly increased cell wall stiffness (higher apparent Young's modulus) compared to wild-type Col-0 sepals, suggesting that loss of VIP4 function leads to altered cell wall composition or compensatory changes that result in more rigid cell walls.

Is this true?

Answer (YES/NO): NO